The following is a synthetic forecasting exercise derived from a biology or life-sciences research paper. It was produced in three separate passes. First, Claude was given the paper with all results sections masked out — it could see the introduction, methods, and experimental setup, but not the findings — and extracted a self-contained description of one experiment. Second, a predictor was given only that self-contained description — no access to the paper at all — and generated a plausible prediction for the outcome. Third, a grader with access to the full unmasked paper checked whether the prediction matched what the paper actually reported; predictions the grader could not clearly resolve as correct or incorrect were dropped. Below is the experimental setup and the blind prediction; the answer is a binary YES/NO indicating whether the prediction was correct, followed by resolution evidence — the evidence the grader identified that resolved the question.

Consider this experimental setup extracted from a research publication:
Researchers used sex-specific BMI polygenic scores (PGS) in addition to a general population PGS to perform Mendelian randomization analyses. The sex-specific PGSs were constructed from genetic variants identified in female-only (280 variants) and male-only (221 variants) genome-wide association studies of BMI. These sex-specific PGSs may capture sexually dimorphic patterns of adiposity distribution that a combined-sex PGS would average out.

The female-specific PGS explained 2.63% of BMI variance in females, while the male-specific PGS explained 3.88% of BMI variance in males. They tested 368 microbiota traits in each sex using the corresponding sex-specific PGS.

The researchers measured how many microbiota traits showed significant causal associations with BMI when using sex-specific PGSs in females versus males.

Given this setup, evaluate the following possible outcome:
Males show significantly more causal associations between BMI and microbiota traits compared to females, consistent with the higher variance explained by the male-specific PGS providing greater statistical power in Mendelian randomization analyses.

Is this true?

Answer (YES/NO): NO